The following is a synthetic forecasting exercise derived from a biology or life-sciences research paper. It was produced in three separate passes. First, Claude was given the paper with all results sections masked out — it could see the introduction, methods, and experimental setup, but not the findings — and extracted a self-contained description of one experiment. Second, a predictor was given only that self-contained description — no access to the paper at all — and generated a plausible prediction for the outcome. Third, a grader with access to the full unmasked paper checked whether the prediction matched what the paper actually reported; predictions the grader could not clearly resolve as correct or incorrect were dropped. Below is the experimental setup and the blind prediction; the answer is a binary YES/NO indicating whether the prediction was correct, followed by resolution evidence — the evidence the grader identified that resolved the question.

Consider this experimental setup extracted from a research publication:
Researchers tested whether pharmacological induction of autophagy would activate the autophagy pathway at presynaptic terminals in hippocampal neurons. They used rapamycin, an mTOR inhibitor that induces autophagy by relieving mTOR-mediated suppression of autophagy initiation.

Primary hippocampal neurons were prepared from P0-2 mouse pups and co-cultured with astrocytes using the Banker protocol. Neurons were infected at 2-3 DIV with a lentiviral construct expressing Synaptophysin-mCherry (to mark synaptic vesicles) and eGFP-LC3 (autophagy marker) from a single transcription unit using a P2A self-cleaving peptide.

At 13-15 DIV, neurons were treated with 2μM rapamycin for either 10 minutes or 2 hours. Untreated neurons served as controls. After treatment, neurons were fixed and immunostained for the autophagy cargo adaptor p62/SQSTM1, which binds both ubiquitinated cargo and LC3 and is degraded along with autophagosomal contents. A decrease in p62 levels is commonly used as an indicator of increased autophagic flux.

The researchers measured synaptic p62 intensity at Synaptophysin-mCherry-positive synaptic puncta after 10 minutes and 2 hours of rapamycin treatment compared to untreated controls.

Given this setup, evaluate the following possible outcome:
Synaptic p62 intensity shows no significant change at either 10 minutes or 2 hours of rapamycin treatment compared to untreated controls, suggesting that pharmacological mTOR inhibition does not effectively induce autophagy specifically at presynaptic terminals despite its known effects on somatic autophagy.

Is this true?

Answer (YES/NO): NO